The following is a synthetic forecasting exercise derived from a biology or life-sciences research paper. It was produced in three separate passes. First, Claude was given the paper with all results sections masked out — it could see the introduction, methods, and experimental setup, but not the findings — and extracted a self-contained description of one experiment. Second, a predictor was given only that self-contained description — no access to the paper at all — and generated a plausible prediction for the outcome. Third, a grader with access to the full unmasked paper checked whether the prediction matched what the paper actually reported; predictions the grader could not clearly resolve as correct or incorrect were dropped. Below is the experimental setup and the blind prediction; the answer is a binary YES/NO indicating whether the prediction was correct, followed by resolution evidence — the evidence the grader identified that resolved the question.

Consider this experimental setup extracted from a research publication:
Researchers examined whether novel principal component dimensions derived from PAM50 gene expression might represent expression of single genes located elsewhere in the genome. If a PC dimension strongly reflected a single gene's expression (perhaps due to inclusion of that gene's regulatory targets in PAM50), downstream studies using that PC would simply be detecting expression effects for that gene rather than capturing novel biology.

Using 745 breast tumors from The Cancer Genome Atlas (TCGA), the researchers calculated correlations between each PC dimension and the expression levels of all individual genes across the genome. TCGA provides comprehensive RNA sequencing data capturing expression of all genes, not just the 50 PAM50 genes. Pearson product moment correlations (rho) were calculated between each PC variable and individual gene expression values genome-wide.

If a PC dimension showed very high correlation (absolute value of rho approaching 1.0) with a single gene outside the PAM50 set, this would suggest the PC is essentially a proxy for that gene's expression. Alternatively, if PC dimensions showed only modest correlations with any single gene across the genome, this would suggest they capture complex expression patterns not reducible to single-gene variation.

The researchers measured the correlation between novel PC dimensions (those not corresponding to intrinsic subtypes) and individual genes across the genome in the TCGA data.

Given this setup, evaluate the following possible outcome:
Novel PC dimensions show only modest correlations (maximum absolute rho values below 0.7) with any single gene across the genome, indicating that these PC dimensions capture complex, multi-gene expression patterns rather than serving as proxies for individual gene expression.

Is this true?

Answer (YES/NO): NO